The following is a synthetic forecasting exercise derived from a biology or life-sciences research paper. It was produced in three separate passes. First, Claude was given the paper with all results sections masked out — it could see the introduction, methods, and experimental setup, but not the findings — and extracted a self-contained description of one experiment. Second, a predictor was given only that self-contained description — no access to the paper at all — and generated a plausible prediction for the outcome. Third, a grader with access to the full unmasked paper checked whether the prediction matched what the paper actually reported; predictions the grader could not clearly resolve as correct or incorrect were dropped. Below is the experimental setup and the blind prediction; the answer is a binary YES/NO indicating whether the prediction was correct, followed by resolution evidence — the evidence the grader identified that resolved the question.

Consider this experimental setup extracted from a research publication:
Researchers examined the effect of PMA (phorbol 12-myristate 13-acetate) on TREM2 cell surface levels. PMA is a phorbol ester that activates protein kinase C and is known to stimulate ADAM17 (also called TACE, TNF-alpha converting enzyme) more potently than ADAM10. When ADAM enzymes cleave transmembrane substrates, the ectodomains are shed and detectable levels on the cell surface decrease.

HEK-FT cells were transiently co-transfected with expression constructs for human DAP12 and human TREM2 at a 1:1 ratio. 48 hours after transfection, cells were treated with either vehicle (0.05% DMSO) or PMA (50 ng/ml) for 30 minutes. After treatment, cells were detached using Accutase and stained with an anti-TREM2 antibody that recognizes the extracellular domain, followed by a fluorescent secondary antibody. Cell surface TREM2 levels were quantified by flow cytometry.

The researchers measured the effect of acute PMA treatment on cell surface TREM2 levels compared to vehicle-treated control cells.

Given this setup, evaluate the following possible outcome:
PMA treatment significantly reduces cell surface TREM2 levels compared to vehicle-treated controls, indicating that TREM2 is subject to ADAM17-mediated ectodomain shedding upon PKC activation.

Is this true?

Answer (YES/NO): YES